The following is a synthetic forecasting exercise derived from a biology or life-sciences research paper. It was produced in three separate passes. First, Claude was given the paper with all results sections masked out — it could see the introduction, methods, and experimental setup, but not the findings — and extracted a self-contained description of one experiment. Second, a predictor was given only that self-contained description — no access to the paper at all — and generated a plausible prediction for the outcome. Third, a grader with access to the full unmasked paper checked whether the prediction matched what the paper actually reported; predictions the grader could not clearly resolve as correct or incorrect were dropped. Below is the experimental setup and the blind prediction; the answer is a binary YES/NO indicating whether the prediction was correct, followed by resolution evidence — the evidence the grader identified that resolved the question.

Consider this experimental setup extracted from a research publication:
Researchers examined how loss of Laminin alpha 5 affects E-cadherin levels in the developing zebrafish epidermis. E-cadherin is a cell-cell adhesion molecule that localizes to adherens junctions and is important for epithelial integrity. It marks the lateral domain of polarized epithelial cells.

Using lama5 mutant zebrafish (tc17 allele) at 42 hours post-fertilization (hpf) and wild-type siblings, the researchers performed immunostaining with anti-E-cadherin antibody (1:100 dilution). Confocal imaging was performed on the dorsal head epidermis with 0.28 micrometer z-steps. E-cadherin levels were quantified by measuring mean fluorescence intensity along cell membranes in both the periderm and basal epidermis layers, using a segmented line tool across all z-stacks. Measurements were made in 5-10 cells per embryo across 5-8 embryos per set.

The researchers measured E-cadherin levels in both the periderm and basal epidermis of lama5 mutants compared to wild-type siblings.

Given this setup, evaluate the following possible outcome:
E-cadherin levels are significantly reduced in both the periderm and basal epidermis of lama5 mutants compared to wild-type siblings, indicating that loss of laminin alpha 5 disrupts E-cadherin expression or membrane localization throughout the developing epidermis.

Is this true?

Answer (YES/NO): YES